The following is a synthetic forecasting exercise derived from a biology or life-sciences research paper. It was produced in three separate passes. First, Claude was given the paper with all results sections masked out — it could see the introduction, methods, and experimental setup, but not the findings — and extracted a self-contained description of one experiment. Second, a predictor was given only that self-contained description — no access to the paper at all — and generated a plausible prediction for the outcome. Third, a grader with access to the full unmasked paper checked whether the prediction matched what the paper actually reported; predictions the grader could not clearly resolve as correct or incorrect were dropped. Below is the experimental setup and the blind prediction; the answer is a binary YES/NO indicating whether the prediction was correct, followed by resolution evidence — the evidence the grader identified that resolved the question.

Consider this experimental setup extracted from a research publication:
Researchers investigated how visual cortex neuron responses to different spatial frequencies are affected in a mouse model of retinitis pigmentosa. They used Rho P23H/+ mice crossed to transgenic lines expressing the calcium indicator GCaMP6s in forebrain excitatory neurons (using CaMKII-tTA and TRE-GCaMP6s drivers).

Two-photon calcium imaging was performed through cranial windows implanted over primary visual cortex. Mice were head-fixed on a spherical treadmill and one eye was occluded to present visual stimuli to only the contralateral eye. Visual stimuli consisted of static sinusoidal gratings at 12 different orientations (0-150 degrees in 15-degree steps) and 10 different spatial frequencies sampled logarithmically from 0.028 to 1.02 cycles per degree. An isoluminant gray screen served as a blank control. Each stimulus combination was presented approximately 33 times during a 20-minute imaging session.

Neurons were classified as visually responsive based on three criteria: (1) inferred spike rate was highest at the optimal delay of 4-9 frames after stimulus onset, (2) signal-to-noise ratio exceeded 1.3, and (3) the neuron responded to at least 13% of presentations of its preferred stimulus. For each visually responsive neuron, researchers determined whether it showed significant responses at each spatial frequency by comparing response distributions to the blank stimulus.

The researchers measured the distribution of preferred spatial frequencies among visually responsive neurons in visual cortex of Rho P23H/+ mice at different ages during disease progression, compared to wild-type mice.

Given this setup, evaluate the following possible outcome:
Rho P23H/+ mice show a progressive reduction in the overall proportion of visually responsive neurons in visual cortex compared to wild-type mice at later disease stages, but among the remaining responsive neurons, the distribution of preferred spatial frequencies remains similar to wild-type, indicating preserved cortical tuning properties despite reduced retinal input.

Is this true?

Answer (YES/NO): NO